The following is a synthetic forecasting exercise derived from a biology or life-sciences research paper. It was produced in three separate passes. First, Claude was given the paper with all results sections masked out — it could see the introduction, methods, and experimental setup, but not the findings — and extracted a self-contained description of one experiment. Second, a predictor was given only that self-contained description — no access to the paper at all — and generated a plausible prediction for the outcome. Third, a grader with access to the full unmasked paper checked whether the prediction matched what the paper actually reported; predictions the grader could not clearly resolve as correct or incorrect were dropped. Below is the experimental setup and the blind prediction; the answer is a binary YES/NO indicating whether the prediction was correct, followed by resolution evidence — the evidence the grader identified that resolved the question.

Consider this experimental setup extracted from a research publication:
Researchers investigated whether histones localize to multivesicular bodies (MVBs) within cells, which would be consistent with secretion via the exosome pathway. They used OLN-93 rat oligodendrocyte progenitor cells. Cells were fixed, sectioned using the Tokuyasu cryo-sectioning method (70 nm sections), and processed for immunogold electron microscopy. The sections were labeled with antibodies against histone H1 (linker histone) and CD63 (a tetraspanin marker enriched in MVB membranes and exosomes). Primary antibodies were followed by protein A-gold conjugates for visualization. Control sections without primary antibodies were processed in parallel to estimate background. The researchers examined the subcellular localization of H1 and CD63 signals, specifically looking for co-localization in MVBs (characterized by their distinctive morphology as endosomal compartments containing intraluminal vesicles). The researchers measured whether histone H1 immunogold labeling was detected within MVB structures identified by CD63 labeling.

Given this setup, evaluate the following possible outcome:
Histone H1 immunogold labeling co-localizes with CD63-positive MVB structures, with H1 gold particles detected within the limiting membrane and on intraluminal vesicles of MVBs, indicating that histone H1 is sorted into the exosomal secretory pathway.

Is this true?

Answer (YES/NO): YES